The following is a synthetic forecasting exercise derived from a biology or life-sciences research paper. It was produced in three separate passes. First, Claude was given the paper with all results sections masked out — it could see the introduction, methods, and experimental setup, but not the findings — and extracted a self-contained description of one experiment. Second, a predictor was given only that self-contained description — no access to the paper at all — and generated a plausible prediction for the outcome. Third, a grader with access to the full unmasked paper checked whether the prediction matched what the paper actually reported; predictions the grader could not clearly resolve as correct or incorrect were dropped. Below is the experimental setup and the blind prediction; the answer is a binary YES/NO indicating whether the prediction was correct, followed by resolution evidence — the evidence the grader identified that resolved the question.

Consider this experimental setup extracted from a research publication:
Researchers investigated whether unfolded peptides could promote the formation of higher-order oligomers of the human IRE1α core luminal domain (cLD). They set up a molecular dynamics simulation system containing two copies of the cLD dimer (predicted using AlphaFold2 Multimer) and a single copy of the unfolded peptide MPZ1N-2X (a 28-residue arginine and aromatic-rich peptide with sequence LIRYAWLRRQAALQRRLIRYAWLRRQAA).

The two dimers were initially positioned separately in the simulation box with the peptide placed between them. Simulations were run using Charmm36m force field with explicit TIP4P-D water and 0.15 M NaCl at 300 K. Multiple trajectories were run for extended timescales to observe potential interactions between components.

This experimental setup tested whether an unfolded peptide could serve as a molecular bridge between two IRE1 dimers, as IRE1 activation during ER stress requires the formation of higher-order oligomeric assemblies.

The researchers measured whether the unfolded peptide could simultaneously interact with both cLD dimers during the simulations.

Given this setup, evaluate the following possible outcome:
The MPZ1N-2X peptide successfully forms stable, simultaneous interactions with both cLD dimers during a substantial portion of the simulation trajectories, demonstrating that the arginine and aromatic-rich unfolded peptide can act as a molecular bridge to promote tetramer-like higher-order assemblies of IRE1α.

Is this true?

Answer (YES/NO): YES